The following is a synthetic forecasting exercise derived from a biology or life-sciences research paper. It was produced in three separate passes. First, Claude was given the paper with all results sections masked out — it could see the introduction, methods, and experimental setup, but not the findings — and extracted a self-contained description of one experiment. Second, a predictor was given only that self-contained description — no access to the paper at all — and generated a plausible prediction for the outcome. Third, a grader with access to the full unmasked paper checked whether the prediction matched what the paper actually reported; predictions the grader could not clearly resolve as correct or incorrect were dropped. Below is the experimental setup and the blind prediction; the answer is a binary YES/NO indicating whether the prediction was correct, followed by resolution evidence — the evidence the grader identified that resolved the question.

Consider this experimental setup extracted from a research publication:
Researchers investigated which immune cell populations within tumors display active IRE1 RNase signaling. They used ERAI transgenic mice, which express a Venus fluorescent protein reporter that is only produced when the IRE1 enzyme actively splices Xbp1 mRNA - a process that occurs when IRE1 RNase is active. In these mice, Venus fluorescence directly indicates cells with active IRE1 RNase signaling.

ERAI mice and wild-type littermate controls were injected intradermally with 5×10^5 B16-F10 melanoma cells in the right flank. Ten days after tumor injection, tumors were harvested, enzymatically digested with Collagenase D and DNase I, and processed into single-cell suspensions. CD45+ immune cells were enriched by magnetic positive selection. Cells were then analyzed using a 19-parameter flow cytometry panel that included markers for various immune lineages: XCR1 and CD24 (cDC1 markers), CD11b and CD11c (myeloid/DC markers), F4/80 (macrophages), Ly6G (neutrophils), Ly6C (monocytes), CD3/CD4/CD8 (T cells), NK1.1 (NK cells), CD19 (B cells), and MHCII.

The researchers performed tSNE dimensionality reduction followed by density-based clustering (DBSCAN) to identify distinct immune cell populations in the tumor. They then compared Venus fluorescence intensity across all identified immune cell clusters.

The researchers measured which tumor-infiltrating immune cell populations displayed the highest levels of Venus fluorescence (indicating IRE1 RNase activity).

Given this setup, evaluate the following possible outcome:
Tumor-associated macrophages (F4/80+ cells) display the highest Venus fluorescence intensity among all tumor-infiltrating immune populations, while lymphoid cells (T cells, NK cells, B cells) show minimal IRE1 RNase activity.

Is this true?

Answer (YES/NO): NO